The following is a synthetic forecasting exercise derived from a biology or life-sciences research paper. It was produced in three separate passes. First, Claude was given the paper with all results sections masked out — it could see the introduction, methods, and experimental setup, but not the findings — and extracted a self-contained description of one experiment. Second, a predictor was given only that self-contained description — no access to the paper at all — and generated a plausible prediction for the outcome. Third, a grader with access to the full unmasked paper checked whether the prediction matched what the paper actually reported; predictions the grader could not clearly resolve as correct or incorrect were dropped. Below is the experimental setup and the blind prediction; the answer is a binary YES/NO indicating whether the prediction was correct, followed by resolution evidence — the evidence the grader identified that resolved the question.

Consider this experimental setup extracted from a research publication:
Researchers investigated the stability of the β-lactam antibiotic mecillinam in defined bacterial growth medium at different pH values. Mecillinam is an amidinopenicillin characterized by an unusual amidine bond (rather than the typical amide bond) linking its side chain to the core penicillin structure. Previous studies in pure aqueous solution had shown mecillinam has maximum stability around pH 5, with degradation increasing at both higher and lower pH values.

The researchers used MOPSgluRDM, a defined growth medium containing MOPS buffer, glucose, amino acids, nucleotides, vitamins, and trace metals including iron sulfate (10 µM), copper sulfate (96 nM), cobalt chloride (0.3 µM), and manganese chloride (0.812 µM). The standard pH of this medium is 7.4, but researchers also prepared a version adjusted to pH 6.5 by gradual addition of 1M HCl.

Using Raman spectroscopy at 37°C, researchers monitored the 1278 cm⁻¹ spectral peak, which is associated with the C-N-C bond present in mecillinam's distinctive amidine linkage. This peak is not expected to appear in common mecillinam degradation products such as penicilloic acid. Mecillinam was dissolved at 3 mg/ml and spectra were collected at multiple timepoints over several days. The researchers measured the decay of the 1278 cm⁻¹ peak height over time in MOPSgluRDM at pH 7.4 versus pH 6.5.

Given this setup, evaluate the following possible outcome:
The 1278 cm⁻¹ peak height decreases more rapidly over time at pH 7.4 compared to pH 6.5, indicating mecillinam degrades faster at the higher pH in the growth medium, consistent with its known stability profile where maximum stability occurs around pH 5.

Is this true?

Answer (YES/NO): YES